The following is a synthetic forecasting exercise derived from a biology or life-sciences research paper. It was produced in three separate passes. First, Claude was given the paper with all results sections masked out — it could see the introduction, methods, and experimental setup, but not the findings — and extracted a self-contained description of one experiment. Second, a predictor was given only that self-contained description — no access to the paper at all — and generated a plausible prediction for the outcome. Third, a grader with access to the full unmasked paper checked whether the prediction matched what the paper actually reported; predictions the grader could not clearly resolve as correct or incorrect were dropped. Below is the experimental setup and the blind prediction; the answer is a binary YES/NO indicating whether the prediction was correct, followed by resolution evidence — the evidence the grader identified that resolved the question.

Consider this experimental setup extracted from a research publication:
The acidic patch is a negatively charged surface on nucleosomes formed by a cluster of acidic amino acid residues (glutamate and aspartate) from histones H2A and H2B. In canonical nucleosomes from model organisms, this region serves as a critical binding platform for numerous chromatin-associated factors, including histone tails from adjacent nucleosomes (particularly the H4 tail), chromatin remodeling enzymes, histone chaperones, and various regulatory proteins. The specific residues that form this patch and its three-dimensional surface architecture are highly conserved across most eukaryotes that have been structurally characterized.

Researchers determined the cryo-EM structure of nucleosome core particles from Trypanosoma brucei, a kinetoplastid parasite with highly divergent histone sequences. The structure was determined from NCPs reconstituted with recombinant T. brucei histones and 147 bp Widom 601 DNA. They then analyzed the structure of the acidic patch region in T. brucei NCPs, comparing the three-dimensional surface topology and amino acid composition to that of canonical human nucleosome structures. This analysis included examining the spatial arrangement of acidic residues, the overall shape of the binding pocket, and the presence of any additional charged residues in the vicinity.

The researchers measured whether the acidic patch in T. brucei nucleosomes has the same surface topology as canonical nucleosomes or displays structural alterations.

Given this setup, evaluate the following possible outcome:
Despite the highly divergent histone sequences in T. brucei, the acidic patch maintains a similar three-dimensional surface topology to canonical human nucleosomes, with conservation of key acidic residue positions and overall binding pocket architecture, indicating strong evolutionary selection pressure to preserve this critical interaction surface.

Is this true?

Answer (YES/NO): NO